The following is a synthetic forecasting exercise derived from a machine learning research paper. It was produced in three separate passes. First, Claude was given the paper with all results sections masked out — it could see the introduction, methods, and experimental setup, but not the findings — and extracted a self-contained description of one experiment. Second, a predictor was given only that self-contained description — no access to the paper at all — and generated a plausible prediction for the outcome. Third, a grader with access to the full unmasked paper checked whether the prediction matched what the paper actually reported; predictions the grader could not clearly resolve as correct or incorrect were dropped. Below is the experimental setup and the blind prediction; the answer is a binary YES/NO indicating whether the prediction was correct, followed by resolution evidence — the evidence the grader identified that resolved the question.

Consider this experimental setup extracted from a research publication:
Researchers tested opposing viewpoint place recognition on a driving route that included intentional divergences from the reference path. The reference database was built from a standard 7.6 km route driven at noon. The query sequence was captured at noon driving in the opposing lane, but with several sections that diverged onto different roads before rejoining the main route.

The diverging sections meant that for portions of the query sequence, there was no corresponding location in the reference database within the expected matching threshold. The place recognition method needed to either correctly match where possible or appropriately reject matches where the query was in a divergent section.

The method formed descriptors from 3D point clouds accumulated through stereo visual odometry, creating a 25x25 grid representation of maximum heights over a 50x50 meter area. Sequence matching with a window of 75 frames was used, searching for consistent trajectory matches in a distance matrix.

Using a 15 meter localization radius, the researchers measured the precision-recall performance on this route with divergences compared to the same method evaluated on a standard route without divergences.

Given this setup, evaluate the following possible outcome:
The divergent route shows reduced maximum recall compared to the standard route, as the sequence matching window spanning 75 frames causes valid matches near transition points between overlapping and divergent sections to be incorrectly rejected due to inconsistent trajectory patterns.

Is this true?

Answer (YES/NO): NO